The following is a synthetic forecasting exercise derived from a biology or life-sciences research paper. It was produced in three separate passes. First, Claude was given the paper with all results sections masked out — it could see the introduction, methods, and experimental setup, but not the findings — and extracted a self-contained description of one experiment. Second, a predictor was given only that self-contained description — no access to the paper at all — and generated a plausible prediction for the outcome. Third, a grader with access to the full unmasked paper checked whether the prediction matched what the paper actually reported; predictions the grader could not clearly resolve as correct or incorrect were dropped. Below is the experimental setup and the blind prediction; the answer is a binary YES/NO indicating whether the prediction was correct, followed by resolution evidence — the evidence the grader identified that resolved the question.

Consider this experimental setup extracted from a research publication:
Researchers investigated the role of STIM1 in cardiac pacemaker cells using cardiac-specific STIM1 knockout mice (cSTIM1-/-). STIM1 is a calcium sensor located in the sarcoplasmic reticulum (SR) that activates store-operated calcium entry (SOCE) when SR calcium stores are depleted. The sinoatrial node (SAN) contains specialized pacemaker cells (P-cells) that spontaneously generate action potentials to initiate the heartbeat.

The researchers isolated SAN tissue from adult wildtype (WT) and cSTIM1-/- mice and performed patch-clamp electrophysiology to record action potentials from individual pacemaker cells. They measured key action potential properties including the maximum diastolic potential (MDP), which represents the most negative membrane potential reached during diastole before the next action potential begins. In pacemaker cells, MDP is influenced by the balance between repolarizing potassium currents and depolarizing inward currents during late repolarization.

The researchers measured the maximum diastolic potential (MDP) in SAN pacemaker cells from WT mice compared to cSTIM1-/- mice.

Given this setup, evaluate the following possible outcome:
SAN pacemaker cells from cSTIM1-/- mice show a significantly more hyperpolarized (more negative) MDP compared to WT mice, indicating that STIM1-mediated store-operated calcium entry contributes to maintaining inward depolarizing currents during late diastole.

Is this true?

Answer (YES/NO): YES